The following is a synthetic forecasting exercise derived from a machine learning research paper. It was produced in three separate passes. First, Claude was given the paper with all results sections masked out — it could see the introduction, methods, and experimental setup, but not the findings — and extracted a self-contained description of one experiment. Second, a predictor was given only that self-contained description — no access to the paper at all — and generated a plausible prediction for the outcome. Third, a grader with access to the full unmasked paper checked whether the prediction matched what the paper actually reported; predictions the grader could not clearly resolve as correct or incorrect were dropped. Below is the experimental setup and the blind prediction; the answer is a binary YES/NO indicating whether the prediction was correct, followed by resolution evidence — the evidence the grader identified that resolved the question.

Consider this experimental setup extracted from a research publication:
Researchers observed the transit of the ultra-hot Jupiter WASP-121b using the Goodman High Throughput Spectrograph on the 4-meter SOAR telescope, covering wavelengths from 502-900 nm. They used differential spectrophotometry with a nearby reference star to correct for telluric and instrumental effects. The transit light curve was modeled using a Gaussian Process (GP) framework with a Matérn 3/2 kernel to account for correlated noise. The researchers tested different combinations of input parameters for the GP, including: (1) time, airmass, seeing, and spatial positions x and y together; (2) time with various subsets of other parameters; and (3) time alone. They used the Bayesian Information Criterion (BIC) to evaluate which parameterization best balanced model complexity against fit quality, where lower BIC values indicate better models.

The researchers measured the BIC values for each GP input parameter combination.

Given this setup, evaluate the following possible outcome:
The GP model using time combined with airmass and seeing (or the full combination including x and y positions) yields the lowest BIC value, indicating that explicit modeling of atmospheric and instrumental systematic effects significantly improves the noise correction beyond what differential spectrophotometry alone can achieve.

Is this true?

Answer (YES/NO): NO